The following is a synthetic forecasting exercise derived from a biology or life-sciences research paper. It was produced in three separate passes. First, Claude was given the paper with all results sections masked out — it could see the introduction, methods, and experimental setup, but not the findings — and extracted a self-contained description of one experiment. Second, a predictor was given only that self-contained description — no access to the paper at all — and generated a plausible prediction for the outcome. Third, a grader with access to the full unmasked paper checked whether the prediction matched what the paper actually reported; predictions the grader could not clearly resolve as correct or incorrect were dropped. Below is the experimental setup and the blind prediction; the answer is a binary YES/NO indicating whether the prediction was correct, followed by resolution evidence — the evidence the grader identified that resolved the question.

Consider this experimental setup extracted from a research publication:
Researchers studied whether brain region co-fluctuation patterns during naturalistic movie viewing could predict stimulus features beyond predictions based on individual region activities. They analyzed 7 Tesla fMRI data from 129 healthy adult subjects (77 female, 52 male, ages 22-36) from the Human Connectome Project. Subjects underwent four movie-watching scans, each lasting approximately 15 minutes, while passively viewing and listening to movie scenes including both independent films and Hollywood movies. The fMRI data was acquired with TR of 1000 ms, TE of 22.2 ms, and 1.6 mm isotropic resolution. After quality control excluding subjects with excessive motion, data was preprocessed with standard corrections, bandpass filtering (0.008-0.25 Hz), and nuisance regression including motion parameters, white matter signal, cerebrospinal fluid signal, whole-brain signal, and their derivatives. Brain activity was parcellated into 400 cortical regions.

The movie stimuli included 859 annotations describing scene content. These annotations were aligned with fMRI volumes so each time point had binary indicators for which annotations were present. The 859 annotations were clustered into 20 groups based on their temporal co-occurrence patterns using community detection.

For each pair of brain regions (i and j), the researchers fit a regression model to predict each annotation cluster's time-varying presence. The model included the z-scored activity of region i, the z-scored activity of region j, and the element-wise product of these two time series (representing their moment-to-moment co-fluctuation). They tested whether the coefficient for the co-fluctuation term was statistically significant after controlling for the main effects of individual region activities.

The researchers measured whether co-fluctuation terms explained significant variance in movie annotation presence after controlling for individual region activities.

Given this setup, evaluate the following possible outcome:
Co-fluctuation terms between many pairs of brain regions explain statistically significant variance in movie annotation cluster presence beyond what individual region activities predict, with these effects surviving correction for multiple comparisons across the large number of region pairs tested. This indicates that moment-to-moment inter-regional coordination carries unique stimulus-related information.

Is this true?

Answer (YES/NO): YES